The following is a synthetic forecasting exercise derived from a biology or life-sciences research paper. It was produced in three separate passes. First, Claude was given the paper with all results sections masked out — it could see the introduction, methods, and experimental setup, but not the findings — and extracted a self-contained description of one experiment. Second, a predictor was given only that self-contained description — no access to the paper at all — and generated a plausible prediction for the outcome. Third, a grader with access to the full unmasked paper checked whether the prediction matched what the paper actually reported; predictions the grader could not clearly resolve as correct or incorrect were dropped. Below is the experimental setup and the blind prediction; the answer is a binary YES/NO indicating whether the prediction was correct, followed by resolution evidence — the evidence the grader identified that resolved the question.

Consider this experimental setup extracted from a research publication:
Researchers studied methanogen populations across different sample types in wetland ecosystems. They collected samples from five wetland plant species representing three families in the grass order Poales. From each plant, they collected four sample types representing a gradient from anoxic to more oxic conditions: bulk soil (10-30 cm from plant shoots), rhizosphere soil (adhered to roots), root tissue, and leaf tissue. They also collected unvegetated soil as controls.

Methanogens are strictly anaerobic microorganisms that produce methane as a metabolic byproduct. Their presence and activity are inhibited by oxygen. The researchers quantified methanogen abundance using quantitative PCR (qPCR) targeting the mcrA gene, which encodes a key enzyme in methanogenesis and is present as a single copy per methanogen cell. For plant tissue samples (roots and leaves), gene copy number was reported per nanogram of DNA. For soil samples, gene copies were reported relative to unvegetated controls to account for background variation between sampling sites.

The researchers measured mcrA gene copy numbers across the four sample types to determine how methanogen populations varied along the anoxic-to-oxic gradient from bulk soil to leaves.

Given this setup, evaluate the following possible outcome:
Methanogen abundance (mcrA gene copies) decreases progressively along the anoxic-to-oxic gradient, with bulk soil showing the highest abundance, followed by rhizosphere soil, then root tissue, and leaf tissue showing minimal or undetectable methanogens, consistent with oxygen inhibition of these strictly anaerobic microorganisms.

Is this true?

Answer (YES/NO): NO